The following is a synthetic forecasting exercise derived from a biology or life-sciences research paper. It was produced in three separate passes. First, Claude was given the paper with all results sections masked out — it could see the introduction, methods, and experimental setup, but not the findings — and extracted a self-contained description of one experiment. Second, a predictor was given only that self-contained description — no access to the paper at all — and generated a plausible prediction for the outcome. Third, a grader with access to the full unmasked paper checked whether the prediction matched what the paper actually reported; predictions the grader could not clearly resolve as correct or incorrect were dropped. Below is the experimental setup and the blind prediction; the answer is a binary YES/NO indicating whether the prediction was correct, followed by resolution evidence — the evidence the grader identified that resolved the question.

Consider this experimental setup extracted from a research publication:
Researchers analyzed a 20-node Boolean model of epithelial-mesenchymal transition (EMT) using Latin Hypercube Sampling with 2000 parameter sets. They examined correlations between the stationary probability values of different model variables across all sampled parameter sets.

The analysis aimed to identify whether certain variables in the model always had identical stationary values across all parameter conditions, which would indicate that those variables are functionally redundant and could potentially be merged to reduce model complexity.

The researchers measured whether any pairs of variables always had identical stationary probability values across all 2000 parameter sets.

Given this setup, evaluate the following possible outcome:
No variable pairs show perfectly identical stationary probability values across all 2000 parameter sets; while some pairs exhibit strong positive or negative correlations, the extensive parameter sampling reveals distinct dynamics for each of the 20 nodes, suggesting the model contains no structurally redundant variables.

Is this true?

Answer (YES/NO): NO